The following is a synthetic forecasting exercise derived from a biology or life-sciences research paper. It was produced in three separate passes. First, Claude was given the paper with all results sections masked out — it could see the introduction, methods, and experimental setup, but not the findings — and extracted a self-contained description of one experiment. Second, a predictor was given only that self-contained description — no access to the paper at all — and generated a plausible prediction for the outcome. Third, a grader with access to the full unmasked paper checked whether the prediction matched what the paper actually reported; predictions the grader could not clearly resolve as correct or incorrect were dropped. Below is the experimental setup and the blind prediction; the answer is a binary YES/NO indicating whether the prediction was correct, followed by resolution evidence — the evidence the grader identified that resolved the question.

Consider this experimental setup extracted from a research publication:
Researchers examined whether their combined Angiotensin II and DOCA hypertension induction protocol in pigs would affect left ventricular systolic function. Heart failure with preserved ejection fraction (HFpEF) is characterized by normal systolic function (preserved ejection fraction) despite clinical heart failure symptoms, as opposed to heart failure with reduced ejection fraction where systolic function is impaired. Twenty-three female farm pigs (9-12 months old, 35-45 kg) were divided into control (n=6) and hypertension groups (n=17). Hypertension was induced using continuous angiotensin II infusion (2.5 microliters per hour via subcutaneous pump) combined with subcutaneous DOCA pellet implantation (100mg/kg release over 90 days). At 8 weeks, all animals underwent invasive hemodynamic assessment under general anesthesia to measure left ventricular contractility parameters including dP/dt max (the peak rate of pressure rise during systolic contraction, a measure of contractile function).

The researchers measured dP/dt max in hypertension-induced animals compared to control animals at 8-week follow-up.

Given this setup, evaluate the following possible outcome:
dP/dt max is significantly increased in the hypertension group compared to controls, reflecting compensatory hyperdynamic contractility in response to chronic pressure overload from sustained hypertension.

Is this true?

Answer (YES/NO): NO